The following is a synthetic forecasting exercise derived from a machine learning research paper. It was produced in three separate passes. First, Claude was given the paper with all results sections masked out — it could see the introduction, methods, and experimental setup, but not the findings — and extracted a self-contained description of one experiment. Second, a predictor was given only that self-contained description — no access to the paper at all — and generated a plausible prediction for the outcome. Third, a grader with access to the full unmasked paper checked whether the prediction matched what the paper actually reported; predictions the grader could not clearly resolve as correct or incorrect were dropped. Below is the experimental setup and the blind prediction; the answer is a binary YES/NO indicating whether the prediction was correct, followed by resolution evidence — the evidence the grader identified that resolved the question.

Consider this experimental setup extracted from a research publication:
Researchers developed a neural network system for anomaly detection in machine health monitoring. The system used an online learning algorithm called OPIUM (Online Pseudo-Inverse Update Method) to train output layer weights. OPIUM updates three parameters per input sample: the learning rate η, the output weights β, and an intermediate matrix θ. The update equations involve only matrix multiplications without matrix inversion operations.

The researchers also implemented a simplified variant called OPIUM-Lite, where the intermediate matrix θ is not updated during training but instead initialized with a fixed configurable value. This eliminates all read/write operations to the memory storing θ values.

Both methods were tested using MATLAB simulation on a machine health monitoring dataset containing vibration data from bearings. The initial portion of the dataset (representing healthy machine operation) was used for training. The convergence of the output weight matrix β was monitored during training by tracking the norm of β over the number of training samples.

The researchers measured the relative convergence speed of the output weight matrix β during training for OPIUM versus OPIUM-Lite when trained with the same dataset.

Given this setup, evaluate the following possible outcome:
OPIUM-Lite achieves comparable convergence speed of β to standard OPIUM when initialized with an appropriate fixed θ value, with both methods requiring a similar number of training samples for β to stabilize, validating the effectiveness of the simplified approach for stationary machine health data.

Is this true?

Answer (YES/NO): NO